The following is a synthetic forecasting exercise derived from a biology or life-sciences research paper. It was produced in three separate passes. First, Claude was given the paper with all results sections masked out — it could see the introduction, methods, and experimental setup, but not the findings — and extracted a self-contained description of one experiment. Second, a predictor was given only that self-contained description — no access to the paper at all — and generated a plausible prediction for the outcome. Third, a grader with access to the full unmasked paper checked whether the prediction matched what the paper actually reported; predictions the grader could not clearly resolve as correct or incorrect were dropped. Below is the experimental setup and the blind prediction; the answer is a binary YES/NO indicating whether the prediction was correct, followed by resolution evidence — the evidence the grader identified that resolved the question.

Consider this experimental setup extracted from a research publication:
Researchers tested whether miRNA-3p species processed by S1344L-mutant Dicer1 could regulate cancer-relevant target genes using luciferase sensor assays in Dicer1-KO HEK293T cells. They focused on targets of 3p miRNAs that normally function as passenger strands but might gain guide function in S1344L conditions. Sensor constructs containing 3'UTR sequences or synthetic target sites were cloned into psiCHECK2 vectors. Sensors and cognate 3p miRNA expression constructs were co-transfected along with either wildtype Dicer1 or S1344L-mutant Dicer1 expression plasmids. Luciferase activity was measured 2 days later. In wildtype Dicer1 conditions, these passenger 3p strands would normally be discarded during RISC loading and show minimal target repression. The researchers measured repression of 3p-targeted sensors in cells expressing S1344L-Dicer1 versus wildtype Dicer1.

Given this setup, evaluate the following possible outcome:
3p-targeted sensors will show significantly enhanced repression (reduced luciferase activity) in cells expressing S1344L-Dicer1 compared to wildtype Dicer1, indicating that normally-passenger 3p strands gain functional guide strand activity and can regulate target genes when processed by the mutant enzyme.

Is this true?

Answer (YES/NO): YES